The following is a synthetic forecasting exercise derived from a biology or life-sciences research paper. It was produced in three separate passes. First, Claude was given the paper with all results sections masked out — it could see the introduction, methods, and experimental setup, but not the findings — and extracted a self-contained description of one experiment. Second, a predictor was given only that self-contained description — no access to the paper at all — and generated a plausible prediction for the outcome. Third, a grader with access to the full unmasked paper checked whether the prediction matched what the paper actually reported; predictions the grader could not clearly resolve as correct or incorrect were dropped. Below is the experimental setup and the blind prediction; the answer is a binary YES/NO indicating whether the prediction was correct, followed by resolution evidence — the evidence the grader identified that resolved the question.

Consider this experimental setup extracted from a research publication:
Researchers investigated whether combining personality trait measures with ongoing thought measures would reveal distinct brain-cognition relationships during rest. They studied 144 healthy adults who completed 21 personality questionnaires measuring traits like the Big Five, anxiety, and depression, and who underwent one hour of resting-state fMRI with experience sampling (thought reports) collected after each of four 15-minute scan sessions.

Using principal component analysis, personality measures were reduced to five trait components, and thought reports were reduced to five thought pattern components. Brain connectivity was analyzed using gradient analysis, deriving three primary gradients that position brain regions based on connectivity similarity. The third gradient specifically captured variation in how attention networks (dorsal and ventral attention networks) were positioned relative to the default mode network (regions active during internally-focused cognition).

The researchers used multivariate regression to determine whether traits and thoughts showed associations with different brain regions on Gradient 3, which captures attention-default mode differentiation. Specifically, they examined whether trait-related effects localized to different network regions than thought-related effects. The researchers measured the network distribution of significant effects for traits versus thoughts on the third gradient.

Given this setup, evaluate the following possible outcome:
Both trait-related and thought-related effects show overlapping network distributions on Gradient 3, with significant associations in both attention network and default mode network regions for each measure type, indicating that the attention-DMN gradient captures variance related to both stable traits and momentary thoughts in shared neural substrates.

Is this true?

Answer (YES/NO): NO